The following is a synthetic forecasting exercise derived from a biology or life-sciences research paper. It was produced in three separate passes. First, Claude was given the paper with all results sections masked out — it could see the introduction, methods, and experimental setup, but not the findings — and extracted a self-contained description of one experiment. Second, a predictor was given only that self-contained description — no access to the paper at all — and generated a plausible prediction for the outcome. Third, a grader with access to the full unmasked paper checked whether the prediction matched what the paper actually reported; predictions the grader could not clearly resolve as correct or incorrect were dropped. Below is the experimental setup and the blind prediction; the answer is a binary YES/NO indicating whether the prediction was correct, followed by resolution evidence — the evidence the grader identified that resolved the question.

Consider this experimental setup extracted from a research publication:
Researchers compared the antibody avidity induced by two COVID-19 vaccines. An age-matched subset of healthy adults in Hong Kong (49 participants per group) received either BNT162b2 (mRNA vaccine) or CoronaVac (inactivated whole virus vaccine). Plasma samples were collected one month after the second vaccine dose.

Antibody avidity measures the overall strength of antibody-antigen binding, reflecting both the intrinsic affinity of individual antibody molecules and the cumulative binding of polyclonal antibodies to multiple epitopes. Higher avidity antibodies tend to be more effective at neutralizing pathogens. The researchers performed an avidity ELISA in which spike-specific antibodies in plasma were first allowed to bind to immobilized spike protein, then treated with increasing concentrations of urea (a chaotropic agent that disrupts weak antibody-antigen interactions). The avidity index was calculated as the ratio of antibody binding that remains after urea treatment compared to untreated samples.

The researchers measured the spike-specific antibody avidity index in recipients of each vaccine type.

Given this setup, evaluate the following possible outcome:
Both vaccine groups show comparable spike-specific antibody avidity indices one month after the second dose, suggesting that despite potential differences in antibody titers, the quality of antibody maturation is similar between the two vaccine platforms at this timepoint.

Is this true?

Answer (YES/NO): NO